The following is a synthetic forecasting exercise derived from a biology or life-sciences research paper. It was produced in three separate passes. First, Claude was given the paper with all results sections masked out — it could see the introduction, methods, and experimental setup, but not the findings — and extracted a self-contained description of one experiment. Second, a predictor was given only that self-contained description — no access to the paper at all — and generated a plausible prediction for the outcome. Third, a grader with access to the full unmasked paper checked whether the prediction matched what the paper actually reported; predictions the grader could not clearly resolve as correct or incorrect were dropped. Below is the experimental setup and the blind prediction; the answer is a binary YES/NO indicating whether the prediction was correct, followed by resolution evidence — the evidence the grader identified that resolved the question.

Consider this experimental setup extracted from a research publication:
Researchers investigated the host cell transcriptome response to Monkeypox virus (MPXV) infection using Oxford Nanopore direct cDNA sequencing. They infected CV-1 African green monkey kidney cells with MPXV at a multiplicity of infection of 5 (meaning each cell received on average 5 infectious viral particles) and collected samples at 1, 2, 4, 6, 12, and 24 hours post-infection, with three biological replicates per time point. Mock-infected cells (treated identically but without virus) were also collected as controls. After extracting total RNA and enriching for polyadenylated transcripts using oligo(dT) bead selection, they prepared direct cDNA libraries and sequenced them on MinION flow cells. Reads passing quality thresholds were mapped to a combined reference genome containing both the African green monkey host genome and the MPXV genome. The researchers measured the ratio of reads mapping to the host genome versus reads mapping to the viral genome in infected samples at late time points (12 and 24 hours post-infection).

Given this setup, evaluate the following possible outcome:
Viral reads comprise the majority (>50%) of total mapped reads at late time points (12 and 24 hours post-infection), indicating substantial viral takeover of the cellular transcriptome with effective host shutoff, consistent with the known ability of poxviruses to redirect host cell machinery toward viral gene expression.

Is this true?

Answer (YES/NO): NO